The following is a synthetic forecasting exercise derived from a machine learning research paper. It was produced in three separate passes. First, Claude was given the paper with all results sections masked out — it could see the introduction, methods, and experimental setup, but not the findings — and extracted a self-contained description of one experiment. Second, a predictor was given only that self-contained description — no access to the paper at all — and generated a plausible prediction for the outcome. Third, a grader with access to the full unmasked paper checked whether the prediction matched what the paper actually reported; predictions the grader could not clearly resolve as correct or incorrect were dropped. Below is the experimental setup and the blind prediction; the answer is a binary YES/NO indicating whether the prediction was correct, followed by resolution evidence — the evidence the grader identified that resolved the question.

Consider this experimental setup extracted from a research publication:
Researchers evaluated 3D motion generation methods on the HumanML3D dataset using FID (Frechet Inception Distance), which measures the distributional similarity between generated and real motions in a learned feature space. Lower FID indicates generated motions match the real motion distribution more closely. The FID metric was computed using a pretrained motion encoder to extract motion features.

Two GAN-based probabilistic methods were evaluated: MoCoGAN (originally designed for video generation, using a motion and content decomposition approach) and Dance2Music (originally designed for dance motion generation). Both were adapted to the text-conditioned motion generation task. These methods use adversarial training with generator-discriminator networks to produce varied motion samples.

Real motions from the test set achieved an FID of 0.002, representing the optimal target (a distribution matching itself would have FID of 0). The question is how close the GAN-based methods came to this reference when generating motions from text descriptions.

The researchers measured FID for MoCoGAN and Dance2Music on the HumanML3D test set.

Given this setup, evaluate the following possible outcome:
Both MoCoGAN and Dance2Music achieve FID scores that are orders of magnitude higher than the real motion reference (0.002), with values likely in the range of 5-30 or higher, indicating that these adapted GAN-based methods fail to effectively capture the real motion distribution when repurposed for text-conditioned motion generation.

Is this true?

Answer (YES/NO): YES